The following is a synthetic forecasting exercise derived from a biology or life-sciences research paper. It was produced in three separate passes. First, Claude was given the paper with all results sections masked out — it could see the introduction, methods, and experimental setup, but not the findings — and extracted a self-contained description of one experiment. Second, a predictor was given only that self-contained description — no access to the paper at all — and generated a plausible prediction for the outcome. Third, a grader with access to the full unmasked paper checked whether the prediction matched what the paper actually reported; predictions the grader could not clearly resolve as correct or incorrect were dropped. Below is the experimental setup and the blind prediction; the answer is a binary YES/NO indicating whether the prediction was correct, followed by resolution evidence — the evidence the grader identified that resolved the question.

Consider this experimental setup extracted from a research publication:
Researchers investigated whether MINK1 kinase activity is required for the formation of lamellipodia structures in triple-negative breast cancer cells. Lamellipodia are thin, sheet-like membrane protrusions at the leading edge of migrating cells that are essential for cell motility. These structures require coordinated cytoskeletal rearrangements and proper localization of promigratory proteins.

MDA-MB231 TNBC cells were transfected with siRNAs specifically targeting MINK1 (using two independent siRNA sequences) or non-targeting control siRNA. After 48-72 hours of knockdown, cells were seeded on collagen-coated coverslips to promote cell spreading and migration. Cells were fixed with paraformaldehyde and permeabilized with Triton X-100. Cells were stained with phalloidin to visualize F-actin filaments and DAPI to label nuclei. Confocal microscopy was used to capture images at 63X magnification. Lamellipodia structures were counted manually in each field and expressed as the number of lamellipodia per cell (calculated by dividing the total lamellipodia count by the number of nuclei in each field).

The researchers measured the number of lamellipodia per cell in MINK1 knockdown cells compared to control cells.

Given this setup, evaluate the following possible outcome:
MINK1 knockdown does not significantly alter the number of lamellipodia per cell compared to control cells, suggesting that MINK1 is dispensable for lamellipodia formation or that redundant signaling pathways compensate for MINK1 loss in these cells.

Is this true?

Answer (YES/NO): NO